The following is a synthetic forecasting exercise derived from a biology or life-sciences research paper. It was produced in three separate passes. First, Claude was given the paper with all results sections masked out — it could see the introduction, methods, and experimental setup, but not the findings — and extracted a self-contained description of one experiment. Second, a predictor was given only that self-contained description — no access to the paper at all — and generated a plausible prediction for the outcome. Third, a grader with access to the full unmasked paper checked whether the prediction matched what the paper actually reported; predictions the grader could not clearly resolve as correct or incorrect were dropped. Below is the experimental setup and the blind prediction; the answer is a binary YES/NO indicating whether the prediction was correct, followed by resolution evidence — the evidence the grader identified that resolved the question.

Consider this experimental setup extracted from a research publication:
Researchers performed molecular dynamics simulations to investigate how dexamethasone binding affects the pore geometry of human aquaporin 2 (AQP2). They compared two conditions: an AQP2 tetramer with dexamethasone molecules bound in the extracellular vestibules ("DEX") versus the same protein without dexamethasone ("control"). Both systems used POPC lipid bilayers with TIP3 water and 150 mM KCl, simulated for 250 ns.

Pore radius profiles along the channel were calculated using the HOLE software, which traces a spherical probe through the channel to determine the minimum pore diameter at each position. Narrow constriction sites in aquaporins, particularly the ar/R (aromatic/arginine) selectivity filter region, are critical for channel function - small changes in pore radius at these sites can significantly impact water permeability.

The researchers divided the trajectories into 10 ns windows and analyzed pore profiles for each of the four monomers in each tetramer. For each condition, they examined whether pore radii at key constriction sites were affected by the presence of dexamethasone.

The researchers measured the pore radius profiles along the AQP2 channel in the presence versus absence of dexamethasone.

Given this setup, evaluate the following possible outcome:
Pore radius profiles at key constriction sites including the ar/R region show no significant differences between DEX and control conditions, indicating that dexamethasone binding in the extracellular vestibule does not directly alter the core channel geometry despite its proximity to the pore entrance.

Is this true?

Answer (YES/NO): NO